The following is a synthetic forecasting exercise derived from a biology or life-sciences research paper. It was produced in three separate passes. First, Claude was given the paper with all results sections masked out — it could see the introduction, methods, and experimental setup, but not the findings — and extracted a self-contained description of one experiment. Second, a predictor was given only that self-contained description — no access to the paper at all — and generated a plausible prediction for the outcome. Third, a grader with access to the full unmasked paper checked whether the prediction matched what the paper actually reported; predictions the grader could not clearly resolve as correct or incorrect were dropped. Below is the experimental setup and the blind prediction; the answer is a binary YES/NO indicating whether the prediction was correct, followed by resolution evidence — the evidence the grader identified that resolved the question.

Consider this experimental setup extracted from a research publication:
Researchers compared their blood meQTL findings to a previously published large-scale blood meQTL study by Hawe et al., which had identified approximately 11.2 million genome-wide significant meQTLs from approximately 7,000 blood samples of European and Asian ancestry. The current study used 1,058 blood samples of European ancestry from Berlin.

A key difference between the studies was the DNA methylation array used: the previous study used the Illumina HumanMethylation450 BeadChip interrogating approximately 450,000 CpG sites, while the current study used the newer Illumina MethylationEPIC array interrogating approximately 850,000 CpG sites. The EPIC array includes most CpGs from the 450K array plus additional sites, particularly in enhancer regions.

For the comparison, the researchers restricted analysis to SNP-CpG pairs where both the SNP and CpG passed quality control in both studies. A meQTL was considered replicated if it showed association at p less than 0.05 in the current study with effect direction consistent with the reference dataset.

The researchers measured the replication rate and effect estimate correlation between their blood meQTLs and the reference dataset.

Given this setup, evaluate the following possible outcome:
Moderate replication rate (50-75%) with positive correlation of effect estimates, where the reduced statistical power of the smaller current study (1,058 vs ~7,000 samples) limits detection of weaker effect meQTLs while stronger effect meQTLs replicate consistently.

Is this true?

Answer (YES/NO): NO